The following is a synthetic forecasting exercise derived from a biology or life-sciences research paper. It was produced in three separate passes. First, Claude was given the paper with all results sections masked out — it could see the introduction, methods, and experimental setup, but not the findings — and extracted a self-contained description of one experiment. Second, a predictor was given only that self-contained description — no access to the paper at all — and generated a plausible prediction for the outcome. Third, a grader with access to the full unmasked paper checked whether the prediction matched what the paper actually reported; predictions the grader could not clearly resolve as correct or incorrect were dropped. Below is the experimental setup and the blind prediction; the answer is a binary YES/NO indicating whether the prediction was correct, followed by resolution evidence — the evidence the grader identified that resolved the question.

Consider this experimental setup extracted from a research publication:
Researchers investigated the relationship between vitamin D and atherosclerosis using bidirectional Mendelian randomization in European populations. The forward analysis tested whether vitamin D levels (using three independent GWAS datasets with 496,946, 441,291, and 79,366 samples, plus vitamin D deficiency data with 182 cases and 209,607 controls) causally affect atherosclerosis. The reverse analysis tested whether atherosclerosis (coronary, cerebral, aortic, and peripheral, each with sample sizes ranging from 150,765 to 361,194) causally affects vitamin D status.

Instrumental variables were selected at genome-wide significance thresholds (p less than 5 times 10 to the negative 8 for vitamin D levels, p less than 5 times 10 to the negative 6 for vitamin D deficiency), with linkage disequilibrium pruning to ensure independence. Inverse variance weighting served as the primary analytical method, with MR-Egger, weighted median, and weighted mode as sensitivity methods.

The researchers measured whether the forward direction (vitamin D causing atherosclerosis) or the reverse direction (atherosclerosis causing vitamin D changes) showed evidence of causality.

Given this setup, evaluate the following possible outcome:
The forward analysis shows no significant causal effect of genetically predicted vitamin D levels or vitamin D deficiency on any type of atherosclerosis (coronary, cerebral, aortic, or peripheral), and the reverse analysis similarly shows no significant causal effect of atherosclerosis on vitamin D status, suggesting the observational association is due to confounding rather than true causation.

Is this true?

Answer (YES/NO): NO